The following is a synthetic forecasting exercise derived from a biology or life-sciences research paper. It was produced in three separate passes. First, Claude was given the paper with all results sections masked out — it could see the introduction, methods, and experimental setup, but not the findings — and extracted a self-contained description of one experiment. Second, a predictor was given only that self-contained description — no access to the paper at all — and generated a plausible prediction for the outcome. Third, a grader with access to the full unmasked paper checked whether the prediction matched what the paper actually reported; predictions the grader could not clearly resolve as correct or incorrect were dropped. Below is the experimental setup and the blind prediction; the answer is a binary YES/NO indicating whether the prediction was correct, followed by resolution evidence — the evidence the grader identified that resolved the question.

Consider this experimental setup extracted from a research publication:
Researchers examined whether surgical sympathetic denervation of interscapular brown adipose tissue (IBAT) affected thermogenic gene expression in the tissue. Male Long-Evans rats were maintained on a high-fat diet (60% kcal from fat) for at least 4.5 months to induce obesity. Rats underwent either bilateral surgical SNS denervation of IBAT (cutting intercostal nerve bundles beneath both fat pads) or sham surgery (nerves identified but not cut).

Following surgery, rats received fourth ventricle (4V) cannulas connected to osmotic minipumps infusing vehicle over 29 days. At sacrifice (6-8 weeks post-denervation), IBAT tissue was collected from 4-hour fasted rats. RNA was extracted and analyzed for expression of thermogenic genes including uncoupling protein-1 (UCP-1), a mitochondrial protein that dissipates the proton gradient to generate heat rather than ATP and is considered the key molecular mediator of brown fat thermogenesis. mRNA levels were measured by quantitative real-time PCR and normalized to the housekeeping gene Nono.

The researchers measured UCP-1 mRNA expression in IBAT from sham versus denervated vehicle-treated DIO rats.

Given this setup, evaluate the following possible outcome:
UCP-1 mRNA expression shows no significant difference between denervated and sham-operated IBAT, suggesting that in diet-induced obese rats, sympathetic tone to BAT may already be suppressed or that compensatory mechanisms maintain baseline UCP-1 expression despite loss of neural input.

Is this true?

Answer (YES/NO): NO